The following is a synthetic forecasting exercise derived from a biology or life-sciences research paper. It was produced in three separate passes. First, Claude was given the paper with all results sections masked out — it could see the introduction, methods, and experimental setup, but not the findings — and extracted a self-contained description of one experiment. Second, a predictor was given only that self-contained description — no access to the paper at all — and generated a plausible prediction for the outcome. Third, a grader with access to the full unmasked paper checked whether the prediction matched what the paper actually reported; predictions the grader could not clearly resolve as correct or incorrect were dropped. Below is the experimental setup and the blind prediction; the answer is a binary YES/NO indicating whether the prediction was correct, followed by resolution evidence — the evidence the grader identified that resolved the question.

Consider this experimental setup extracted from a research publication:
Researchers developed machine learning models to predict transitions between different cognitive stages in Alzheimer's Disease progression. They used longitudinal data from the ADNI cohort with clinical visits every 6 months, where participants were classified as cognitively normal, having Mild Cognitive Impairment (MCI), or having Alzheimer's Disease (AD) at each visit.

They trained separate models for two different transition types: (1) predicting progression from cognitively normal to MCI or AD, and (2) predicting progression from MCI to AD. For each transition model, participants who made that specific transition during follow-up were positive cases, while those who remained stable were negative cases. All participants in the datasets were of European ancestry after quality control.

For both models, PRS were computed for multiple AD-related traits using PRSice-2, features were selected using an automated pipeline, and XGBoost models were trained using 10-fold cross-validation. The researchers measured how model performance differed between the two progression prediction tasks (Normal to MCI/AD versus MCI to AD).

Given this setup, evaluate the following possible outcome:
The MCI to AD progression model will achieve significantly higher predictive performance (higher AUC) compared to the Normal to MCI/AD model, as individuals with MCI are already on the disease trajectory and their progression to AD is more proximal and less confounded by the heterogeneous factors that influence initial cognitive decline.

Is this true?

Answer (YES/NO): YES